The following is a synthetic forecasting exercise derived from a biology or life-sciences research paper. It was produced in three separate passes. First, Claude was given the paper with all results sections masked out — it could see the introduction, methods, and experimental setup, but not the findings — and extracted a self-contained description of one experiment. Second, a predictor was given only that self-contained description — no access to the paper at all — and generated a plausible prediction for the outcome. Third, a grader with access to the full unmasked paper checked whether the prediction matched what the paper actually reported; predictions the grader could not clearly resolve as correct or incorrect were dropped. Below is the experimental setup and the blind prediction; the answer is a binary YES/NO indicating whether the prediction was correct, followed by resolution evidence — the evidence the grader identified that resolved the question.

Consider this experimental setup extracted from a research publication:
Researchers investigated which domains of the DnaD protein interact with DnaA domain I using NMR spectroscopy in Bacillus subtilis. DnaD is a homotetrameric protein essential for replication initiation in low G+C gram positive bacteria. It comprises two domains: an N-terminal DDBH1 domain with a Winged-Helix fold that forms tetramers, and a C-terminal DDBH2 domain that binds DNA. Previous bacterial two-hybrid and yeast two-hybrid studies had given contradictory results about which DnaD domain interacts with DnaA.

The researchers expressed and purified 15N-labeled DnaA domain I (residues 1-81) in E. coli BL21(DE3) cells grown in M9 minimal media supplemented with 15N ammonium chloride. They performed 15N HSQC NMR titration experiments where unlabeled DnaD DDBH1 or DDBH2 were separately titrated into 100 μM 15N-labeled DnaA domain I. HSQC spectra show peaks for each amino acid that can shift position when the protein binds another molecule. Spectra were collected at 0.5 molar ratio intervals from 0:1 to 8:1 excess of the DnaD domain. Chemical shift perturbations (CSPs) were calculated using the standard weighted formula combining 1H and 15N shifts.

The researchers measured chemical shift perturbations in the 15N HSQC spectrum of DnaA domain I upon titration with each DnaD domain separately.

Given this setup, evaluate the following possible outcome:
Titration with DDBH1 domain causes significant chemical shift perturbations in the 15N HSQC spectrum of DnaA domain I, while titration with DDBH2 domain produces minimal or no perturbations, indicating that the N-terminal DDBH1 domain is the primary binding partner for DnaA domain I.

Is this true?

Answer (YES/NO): NO